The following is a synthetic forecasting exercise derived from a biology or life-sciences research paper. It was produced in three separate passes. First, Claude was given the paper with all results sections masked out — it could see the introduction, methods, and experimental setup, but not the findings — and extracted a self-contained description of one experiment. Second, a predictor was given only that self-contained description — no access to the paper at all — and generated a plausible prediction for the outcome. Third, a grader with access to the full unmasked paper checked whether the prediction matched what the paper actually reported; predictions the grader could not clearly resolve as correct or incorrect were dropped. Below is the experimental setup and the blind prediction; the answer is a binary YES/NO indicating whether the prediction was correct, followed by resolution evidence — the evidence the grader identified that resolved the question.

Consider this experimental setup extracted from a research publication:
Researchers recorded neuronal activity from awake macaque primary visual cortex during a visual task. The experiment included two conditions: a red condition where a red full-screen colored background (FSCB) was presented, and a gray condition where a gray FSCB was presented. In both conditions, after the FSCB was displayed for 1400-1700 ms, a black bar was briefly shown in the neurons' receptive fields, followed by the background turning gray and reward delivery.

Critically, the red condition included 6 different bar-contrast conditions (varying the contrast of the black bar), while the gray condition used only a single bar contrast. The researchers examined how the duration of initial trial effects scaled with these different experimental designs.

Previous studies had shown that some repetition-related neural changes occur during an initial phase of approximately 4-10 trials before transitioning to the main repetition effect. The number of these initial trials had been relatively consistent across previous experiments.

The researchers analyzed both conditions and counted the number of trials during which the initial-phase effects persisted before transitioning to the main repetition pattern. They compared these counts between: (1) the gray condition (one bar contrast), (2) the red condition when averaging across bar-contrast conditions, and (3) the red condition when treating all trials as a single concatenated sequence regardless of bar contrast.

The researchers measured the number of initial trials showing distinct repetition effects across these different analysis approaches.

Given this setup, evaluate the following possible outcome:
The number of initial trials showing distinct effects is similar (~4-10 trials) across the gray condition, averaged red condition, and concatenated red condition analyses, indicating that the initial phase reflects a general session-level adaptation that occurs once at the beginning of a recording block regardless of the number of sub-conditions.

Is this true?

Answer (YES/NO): NO